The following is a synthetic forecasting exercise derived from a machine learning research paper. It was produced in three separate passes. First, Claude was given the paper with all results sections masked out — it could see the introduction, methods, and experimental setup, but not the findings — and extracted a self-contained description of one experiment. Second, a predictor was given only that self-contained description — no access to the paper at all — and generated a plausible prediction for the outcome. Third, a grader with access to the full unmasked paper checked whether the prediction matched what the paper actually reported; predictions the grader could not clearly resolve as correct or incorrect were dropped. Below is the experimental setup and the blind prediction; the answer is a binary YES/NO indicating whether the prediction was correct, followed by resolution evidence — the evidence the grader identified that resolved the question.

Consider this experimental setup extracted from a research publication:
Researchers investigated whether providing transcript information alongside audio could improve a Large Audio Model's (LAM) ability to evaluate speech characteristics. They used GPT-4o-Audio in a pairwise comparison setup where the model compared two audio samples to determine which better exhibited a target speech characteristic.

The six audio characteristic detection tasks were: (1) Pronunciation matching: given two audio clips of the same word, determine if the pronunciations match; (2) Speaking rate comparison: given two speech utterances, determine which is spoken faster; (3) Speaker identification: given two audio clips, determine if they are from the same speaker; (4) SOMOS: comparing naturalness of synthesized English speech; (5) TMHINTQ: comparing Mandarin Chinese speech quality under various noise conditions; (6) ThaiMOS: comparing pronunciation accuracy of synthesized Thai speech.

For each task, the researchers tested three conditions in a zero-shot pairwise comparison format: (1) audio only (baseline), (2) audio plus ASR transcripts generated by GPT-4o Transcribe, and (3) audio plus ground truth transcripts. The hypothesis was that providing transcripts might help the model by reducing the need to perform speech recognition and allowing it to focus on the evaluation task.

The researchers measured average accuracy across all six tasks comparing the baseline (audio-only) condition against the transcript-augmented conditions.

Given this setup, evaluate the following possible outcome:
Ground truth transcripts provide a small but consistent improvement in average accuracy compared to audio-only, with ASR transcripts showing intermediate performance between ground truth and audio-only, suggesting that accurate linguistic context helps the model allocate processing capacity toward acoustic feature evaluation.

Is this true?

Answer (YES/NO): NO